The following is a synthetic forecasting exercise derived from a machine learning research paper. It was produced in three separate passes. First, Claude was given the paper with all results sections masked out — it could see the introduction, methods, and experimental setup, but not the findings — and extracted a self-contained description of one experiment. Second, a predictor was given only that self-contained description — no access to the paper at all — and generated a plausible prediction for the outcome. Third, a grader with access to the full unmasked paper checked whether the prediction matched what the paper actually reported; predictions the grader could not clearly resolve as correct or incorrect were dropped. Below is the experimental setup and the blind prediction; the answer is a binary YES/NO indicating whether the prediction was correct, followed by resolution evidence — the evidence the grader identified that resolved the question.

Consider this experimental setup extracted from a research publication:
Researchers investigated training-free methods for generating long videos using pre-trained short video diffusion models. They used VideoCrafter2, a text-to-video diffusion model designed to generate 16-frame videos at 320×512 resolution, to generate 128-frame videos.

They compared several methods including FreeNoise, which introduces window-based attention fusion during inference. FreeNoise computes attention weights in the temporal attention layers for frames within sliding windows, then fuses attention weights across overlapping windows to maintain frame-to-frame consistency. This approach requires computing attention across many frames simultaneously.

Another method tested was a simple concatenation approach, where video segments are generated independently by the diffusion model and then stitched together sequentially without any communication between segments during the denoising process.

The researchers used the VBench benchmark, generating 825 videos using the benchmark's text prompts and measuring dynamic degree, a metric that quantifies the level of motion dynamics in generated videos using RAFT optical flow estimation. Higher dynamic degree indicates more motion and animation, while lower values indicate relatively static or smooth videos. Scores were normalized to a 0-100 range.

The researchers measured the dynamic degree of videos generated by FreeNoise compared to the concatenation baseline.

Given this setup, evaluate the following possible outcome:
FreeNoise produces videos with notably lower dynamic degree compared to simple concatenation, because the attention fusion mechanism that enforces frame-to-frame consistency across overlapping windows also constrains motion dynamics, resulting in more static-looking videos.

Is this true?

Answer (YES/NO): YES